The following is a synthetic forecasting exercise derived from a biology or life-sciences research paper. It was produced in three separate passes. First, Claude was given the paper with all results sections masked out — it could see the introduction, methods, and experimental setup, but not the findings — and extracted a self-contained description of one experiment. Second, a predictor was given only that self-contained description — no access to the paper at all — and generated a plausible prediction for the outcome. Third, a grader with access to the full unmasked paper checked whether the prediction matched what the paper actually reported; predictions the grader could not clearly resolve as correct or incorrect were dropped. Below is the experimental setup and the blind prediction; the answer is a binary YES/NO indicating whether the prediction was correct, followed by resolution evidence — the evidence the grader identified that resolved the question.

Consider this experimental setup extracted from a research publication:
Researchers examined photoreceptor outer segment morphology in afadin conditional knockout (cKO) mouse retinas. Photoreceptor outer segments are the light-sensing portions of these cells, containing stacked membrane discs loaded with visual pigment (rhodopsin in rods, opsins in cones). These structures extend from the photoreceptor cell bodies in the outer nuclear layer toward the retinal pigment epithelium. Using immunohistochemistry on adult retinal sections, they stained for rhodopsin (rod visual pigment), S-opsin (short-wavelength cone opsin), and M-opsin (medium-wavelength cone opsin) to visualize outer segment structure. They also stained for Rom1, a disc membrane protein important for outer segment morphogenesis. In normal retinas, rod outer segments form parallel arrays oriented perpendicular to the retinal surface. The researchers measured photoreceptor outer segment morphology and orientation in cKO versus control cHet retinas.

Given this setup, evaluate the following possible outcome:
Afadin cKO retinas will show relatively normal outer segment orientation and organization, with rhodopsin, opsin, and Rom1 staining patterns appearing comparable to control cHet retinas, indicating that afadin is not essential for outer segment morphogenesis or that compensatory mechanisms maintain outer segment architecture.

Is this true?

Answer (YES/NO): NO